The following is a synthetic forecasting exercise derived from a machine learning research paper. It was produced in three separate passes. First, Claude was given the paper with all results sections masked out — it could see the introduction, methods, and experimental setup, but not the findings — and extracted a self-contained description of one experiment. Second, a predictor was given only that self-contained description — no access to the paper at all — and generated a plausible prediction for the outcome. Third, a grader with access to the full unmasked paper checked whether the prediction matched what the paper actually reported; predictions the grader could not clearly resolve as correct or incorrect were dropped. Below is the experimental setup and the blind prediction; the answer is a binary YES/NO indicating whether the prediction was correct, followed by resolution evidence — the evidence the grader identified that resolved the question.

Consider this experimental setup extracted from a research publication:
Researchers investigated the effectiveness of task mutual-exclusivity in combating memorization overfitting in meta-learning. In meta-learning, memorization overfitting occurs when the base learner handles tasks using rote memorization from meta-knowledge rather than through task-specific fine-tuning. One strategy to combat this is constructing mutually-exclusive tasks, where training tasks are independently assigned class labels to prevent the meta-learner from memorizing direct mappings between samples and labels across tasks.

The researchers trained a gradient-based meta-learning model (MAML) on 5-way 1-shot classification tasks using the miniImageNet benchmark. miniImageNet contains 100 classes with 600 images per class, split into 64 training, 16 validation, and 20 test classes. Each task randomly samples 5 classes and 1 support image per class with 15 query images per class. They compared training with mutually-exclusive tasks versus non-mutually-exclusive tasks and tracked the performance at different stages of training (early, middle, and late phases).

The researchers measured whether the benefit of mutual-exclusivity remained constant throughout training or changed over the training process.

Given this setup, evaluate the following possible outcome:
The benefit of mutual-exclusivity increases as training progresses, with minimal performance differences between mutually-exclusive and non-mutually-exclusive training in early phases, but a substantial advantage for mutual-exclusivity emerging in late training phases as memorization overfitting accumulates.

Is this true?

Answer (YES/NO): NO